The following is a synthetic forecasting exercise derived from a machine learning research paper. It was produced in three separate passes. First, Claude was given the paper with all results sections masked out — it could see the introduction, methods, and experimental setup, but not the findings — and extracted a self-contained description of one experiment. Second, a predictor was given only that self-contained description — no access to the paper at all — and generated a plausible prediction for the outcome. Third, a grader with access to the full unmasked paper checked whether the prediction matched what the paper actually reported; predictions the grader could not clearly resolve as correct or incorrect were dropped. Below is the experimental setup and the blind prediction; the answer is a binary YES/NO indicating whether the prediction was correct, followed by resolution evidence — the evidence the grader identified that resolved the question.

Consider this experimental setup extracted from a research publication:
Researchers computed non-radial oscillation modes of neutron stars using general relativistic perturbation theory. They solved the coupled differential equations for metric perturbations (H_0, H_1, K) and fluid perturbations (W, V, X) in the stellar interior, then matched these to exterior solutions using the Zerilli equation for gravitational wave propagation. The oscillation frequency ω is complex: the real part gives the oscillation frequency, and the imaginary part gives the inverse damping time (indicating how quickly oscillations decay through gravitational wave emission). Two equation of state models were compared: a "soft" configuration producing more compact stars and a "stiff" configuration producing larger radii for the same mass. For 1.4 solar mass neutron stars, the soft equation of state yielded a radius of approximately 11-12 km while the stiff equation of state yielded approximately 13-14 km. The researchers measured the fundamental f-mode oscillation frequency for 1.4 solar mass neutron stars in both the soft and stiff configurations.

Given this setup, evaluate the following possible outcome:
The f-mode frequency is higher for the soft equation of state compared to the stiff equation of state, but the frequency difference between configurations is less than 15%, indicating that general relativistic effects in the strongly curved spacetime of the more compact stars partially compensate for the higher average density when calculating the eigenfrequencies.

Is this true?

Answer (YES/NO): YES